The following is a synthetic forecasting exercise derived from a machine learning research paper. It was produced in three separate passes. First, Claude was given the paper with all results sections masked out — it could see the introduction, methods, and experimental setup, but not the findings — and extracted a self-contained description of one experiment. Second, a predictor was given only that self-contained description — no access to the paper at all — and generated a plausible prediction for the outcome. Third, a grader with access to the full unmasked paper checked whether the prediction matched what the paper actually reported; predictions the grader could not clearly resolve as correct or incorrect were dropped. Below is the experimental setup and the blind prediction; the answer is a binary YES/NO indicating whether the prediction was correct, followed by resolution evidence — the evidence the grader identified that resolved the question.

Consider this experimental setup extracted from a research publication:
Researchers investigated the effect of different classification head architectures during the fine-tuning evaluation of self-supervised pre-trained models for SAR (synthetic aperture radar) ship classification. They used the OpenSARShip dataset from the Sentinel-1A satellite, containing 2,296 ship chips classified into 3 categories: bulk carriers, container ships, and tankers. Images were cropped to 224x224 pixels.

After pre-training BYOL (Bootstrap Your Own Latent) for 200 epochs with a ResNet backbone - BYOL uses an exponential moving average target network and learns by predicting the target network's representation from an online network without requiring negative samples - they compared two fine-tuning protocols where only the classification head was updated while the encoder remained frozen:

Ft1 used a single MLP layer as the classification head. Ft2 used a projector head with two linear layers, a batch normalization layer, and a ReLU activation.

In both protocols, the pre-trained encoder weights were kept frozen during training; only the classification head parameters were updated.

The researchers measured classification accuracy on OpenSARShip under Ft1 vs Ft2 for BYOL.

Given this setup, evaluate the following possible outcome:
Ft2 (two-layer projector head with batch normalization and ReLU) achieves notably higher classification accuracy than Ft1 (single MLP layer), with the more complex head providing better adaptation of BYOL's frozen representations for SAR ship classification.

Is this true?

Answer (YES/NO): NO